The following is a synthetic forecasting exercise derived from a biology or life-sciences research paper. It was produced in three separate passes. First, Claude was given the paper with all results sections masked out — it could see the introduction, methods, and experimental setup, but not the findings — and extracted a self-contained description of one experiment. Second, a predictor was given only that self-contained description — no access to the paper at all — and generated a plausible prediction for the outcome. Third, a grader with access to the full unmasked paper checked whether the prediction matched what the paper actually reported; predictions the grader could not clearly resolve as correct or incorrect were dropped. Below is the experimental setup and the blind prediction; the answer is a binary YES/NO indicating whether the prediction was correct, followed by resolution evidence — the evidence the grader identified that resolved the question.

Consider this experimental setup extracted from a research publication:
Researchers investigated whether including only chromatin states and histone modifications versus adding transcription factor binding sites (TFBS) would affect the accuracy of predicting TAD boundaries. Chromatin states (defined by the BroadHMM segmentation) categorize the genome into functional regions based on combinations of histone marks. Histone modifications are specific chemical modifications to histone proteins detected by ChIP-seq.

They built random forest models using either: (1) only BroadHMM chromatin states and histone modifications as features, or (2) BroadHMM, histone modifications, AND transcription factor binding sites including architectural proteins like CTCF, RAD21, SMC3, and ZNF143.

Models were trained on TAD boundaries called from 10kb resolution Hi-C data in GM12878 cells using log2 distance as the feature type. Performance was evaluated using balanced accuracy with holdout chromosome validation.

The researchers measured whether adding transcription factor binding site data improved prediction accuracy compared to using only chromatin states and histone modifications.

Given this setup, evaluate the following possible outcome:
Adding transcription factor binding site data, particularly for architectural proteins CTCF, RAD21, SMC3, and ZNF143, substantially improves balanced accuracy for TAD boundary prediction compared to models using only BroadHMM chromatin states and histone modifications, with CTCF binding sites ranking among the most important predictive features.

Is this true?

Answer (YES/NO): YES